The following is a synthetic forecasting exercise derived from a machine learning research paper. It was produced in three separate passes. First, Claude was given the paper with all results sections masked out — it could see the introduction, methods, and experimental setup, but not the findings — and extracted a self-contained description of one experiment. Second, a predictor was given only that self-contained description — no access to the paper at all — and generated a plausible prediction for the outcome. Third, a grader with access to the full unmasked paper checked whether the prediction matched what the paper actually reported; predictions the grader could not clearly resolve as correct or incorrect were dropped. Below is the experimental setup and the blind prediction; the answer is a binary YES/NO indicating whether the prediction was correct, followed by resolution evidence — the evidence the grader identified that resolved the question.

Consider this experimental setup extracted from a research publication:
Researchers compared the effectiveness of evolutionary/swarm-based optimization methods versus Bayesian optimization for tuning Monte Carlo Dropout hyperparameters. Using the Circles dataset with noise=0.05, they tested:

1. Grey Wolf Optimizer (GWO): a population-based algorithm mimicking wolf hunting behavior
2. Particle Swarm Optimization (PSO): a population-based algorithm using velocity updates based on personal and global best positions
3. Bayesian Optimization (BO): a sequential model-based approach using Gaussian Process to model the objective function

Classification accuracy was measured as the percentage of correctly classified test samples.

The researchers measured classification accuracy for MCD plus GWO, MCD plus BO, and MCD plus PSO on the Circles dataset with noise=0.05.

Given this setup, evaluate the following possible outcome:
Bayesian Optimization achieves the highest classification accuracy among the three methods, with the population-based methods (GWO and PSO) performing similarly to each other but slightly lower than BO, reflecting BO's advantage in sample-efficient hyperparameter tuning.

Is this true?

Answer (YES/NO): NO